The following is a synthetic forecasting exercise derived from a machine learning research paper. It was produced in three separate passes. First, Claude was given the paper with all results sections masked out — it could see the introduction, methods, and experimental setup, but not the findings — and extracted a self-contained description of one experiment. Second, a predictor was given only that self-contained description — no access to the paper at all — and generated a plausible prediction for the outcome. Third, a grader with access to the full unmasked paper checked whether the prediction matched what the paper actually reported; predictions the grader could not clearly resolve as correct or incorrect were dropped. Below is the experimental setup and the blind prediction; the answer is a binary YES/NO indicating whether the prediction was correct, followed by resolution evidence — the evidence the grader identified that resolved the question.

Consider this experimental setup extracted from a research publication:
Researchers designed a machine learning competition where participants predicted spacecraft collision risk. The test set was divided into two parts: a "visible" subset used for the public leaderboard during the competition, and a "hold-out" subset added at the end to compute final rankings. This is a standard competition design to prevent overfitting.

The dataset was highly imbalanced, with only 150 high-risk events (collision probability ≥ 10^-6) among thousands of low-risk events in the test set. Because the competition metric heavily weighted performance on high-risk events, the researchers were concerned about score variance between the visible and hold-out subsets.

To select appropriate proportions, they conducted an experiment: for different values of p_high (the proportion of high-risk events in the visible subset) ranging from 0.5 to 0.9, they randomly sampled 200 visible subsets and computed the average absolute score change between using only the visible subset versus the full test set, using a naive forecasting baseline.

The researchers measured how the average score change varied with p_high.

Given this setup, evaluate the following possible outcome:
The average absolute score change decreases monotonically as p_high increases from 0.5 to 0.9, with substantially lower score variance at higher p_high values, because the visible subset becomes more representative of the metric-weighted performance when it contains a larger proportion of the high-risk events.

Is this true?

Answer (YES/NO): YES